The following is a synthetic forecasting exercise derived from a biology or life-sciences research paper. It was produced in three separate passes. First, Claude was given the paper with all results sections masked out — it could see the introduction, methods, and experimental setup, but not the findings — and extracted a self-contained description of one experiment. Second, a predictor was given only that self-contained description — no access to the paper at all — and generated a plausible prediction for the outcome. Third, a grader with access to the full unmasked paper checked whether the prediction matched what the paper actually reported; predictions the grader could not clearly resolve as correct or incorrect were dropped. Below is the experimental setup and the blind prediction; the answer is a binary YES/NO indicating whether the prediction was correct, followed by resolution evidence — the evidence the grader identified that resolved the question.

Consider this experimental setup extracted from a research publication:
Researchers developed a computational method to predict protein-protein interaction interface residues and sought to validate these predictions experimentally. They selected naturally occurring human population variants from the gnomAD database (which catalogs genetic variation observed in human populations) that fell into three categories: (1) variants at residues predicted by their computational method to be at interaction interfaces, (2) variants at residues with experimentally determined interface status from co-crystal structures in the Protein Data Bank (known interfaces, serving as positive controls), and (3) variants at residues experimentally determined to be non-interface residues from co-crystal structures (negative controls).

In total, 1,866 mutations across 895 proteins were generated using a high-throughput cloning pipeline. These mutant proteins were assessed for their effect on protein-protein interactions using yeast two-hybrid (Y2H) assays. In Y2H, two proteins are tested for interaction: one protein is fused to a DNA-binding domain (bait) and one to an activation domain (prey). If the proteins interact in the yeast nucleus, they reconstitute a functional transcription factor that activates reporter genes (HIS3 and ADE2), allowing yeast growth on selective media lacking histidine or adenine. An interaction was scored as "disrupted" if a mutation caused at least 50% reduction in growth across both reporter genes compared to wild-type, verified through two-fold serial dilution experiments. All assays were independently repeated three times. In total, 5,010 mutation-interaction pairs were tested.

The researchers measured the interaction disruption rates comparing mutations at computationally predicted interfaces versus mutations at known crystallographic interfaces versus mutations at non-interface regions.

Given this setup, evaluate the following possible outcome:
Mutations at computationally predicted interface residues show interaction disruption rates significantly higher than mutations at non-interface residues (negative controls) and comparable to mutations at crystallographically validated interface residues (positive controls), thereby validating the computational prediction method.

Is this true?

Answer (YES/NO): YES